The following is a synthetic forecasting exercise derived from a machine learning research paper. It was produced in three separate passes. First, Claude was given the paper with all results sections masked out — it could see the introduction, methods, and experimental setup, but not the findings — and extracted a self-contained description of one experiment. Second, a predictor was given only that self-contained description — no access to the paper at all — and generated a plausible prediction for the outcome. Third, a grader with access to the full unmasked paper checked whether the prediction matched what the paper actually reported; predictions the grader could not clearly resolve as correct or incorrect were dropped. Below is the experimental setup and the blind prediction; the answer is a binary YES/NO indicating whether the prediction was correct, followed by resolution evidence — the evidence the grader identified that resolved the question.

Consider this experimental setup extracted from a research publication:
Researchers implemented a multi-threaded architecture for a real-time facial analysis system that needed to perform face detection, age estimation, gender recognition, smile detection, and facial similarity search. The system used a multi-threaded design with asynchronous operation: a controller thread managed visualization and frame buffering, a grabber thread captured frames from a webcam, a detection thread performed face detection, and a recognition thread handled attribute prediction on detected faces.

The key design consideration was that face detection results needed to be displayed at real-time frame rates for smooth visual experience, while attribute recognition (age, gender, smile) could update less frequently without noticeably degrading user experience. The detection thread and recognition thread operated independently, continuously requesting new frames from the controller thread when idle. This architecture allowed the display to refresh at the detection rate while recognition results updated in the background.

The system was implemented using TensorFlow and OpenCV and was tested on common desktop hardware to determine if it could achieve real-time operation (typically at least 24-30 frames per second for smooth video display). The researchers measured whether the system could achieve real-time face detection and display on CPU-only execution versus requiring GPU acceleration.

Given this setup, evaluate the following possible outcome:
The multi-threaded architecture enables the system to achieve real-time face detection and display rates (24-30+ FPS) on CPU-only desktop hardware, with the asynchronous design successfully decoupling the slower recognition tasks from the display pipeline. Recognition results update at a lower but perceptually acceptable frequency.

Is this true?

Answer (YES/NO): YES